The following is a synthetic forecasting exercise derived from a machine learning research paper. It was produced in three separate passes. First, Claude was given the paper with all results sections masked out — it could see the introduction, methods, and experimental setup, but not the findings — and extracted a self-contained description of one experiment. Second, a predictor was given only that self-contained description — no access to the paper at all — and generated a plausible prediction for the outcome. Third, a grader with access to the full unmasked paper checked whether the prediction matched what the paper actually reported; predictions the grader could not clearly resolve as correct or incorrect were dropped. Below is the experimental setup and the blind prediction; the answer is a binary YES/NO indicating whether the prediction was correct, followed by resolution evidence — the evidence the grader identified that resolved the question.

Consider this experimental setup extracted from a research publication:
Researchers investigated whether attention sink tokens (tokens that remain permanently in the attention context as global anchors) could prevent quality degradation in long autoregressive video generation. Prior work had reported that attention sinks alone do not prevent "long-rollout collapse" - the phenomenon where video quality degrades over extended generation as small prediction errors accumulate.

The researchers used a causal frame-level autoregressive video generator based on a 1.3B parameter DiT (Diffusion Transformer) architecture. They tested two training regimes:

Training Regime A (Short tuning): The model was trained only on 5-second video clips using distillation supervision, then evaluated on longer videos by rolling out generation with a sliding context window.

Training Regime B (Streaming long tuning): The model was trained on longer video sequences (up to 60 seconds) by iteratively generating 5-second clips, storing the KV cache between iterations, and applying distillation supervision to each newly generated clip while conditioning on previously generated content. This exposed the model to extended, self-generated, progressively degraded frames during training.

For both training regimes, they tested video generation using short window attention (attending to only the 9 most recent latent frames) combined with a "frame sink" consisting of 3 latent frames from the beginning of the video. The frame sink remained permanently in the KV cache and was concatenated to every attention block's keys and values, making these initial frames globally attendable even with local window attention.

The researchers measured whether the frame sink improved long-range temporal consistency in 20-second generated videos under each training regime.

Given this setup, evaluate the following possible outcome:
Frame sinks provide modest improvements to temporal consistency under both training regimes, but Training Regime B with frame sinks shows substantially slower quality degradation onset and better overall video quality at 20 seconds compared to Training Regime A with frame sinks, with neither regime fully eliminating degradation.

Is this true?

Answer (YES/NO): NO